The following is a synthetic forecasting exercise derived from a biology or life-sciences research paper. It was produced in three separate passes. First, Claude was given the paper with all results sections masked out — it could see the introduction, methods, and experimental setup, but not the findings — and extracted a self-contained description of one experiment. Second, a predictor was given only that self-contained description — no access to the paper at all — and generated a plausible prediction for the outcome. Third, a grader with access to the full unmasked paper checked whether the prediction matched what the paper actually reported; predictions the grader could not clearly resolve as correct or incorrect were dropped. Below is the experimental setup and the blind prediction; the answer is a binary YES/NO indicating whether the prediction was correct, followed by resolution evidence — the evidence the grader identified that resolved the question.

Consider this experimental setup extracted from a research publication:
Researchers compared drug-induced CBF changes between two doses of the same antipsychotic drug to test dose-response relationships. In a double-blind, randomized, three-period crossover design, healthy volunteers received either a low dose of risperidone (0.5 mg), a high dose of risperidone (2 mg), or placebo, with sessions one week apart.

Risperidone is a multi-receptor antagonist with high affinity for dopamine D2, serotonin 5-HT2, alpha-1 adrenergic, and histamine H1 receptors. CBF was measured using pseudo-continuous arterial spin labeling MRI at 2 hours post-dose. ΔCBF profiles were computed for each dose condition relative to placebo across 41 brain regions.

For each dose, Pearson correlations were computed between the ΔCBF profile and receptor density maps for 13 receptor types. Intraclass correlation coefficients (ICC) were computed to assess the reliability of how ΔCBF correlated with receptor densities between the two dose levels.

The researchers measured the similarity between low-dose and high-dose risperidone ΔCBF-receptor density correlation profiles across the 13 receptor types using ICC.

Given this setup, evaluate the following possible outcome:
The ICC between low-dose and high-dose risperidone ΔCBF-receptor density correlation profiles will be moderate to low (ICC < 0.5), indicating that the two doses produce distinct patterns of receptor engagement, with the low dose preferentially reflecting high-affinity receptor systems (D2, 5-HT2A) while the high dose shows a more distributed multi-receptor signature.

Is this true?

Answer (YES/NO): NO